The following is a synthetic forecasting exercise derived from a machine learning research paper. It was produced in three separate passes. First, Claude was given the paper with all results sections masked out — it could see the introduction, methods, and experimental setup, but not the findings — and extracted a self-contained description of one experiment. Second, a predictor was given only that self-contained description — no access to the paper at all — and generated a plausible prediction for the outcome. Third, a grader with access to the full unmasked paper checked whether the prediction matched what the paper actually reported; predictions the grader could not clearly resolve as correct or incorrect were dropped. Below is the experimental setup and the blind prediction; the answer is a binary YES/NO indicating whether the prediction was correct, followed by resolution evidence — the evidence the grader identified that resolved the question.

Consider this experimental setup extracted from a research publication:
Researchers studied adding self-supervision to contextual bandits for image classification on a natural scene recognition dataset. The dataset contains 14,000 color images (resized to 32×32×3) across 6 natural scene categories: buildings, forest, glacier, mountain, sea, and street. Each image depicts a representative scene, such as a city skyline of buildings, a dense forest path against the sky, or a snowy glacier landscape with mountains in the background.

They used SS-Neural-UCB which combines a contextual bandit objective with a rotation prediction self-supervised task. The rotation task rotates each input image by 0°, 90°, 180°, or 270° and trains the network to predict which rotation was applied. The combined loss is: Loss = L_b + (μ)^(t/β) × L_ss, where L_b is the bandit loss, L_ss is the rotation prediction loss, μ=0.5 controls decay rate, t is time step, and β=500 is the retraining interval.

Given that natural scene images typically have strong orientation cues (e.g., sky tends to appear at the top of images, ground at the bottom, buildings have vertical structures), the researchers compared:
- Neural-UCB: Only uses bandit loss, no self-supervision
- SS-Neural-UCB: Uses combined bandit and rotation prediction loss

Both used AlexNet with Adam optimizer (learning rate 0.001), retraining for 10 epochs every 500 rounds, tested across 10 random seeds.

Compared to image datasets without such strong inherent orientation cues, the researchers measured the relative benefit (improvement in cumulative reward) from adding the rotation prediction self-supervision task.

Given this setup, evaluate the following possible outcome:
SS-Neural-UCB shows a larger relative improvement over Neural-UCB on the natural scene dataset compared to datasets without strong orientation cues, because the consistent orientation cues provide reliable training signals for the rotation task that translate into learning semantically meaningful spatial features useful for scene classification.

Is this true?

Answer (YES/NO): NO